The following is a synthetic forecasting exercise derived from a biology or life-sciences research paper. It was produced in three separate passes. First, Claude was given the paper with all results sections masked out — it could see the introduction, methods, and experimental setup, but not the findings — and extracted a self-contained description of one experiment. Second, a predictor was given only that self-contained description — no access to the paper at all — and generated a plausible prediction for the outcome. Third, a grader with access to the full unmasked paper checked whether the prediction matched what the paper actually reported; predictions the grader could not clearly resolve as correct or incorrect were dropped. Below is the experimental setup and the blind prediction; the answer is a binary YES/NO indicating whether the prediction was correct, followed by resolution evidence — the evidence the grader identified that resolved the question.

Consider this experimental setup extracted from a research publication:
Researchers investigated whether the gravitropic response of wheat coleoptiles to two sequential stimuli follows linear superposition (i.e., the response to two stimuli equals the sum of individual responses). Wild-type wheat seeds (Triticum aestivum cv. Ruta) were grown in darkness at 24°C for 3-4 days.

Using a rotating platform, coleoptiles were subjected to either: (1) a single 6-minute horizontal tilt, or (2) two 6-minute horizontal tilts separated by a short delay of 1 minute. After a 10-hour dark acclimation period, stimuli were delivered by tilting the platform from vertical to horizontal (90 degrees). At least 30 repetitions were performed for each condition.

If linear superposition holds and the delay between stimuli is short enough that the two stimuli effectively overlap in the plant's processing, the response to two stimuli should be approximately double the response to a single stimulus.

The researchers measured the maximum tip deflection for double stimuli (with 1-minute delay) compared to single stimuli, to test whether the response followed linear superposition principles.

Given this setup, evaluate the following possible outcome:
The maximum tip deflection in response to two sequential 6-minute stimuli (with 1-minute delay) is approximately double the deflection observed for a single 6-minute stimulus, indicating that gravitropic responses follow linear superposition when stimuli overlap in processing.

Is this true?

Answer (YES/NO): YES